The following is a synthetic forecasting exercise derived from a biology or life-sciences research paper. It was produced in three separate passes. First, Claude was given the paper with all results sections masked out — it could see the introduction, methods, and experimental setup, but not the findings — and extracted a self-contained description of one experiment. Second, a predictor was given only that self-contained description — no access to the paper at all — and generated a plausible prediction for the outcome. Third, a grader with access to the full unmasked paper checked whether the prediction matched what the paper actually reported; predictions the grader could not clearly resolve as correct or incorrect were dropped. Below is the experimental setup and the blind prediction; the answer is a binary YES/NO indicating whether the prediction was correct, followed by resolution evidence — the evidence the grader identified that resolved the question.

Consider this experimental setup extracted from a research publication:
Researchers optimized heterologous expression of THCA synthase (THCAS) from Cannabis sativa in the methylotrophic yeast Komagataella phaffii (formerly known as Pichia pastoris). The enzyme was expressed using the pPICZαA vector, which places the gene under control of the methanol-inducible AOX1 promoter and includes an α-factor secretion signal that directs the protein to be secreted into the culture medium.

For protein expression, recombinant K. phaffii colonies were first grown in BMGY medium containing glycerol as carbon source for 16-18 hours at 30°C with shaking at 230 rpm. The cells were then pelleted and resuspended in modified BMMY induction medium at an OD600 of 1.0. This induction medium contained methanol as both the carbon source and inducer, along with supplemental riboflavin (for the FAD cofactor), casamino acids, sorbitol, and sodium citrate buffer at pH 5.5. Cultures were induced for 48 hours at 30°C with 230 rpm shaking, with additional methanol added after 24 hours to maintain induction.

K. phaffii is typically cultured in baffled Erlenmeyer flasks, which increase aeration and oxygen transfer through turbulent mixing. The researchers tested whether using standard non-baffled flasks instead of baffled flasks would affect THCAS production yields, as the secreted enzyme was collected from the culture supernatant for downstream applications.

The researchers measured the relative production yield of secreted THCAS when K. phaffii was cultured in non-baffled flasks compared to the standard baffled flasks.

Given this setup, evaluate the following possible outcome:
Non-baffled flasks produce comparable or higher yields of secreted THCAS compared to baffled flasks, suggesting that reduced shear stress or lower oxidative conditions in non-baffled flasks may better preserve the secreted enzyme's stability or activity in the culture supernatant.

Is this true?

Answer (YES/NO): YES